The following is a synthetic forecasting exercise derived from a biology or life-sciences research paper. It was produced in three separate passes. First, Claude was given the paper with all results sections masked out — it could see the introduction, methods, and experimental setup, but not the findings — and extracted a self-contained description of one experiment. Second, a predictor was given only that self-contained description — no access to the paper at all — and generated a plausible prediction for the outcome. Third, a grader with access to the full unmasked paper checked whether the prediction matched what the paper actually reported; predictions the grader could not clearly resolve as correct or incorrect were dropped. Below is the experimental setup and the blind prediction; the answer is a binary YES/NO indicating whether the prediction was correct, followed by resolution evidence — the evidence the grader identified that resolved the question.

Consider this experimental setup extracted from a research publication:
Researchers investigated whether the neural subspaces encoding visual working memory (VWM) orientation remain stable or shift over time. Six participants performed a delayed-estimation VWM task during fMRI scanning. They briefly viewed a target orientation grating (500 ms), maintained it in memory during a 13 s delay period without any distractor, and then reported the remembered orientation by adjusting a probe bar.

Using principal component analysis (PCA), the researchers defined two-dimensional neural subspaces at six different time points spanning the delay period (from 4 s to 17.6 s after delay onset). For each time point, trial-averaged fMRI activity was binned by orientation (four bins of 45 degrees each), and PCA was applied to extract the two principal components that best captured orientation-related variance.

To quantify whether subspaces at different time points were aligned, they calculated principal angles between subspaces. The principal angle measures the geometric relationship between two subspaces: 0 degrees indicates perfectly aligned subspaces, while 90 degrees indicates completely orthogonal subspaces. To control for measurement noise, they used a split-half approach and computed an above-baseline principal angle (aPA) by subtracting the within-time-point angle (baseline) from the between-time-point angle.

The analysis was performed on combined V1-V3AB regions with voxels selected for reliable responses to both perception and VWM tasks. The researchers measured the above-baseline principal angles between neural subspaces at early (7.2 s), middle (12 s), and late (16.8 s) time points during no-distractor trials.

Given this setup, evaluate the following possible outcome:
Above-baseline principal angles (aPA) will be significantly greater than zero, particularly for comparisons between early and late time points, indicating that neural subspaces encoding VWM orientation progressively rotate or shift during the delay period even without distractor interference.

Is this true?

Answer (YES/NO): YES